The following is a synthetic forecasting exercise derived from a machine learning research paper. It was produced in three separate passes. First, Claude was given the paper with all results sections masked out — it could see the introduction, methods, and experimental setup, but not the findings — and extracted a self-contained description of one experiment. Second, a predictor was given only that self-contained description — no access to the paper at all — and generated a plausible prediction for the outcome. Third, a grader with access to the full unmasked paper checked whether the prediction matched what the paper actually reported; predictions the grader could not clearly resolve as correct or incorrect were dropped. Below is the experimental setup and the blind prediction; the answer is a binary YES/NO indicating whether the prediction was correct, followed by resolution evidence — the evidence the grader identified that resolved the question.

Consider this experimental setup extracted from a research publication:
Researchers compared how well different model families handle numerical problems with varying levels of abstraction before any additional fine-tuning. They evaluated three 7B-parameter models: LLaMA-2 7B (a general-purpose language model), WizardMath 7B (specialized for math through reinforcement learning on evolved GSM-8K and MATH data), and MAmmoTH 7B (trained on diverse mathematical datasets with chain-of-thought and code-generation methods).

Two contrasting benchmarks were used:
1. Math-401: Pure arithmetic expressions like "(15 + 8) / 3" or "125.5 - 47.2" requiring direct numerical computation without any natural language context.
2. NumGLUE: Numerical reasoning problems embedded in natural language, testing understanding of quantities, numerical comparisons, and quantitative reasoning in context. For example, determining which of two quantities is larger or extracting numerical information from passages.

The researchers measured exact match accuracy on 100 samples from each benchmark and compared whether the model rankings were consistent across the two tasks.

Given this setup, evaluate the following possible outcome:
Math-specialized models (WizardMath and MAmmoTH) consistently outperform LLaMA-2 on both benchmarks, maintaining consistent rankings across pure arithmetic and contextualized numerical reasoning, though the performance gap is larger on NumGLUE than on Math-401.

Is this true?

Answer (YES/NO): NO